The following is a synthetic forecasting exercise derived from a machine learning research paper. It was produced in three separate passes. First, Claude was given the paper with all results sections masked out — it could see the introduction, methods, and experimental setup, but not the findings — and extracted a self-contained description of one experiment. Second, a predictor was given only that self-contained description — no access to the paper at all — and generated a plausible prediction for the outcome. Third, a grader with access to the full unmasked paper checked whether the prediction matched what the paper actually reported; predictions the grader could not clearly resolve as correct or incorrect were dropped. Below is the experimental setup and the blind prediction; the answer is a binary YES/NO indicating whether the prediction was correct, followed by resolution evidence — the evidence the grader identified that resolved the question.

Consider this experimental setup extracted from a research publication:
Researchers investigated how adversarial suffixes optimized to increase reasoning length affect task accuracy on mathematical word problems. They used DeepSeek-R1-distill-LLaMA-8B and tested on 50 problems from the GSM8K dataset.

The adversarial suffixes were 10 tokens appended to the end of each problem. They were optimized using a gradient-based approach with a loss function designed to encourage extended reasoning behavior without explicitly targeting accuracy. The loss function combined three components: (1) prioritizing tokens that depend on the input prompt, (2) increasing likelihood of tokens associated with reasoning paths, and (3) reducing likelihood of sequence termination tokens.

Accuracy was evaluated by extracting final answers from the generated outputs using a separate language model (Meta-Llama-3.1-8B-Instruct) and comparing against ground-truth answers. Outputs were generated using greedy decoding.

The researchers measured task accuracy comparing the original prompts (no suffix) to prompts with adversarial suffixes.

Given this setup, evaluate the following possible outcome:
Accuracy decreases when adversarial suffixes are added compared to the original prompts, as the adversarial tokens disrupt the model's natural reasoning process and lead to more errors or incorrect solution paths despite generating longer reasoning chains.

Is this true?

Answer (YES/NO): NO